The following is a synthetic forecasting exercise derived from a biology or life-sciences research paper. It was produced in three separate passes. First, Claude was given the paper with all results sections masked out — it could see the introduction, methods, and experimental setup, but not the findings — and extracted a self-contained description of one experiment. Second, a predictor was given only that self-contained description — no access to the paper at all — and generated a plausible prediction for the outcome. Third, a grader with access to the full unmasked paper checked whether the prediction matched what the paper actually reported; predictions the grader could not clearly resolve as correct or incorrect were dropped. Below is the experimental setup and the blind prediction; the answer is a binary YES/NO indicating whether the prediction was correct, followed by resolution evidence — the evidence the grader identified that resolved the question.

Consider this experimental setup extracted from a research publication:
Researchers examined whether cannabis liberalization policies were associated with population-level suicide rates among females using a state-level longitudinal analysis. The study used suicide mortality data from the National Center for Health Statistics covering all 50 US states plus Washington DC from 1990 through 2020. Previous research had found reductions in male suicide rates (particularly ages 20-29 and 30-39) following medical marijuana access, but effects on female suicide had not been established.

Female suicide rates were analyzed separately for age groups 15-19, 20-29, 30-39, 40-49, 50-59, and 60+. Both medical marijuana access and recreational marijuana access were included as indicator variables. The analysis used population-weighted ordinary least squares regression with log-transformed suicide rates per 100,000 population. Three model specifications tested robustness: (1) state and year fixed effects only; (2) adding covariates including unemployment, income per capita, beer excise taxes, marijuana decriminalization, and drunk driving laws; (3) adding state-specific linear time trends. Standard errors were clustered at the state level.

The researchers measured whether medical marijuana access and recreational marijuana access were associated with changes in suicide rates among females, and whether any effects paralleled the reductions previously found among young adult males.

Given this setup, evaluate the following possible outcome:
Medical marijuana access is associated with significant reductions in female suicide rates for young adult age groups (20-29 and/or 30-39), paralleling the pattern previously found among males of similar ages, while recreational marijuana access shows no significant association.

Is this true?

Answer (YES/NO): NO